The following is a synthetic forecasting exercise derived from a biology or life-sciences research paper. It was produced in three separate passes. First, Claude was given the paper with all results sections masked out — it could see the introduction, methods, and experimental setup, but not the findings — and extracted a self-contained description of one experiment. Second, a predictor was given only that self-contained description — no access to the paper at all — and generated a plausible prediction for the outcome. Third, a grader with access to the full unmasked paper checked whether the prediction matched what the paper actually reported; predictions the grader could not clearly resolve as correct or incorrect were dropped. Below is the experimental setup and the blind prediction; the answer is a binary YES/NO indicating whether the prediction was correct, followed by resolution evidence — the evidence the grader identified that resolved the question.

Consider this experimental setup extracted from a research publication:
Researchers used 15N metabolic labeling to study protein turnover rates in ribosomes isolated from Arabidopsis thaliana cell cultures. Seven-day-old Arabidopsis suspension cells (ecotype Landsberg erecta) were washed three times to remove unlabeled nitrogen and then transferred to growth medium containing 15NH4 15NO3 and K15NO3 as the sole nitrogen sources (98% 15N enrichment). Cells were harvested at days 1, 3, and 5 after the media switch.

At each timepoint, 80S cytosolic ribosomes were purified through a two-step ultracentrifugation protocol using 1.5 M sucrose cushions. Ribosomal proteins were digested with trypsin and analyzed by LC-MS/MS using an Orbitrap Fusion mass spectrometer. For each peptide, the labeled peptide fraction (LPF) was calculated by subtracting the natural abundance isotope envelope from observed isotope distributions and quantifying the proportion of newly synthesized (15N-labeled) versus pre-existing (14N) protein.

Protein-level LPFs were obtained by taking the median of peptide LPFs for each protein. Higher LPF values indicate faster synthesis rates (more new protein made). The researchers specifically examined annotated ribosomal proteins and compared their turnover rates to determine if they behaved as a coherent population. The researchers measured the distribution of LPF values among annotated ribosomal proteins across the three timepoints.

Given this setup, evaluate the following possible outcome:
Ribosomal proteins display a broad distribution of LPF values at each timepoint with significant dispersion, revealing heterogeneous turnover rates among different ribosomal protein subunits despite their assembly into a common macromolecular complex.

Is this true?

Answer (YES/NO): NO